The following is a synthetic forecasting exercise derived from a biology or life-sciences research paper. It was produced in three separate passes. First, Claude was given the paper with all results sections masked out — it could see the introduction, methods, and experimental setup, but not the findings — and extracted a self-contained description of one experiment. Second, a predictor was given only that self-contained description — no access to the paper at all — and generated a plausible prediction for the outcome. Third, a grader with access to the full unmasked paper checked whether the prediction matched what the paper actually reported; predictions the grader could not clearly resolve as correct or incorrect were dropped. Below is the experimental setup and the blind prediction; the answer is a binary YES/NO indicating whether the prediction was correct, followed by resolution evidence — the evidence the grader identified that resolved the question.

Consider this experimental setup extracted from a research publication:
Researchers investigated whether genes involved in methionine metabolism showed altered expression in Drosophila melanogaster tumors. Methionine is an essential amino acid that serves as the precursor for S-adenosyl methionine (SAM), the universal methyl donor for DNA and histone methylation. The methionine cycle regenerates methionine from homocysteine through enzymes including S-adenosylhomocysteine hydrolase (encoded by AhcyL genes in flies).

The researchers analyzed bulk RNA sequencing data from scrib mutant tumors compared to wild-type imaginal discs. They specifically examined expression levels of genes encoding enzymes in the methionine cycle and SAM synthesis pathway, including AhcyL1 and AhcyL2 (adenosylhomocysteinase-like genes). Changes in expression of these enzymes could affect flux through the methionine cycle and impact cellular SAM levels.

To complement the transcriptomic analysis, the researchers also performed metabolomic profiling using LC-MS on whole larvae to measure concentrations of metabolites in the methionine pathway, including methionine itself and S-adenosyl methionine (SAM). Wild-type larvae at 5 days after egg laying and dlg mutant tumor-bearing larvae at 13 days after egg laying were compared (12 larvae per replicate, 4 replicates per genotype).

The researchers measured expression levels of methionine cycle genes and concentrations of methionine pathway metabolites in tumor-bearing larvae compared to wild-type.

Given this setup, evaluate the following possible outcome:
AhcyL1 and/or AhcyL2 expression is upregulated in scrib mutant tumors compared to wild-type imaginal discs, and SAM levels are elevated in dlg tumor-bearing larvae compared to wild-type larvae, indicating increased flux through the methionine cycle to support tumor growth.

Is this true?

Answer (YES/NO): NO